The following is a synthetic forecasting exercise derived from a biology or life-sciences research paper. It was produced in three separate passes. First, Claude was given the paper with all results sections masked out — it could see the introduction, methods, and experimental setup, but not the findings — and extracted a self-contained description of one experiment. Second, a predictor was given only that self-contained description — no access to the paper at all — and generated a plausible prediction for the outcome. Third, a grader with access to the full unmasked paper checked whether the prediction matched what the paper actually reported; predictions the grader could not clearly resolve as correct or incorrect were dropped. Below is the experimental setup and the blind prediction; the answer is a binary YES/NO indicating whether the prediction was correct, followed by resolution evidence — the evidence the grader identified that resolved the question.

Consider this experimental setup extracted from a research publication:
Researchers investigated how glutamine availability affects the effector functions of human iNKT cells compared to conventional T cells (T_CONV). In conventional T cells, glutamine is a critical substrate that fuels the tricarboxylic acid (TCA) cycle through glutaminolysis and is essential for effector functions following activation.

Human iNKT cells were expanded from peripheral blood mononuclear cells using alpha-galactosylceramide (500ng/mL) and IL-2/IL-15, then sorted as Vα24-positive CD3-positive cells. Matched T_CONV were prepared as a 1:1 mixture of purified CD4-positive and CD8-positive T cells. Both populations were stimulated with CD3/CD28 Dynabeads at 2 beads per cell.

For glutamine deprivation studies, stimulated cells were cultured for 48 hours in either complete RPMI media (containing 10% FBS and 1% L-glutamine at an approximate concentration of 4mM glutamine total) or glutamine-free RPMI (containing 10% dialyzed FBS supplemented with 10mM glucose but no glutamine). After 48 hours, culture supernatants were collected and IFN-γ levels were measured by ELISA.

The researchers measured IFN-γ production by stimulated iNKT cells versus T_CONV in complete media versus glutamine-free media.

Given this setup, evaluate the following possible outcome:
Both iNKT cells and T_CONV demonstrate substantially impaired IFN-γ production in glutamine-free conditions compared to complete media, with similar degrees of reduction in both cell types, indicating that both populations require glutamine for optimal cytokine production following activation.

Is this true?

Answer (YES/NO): NO